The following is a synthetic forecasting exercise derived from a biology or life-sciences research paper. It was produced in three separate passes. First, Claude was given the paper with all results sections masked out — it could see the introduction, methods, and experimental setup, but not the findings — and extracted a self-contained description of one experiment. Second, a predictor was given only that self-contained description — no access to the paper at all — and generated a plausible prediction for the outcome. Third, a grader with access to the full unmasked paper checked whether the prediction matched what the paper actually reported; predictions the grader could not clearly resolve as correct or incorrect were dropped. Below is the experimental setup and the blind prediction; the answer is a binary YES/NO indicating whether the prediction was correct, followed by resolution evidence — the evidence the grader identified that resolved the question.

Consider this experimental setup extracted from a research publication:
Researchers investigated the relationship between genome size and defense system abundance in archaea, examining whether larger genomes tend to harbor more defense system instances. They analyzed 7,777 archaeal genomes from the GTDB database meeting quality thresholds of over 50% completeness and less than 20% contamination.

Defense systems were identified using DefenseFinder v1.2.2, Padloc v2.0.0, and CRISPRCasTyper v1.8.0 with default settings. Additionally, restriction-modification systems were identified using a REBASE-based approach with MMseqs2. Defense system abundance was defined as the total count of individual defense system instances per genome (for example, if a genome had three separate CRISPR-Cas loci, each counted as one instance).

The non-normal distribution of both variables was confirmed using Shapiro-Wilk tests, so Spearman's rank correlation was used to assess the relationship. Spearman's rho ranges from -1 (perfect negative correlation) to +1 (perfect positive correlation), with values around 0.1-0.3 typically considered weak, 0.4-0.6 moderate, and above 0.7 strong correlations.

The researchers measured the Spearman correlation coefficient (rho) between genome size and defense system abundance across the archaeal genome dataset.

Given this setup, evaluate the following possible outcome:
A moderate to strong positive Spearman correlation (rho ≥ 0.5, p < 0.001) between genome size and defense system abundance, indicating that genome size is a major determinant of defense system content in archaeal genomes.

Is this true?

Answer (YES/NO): NO